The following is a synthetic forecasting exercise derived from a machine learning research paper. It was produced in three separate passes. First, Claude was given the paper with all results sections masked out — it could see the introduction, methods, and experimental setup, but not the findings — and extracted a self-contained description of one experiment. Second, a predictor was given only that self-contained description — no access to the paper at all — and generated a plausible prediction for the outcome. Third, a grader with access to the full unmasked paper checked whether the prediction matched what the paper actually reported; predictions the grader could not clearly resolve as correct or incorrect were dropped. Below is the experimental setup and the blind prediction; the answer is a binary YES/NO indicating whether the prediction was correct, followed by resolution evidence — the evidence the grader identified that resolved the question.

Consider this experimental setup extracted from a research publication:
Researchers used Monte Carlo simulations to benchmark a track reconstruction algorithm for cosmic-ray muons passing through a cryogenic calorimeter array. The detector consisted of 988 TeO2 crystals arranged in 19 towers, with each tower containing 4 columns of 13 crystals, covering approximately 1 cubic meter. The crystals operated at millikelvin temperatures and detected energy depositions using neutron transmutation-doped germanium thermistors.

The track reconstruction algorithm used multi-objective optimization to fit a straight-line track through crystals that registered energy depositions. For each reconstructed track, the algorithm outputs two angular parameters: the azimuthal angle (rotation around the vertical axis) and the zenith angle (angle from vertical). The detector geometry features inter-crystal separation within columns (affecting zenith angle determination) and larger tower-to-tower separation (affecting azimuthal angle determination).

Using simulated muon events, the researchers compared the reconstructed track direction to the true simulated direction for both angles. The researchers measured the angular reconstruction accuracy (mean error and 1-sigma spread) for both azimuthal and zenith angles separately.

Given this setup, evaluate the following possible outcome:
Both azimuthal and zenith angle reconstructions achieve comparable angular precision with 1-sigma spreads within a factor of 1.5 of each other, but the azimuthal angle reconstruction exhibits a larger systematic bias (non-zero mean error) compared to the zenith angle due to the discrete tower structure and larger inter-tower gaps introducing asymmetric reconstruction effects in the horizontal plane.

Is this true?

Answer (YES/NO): NO